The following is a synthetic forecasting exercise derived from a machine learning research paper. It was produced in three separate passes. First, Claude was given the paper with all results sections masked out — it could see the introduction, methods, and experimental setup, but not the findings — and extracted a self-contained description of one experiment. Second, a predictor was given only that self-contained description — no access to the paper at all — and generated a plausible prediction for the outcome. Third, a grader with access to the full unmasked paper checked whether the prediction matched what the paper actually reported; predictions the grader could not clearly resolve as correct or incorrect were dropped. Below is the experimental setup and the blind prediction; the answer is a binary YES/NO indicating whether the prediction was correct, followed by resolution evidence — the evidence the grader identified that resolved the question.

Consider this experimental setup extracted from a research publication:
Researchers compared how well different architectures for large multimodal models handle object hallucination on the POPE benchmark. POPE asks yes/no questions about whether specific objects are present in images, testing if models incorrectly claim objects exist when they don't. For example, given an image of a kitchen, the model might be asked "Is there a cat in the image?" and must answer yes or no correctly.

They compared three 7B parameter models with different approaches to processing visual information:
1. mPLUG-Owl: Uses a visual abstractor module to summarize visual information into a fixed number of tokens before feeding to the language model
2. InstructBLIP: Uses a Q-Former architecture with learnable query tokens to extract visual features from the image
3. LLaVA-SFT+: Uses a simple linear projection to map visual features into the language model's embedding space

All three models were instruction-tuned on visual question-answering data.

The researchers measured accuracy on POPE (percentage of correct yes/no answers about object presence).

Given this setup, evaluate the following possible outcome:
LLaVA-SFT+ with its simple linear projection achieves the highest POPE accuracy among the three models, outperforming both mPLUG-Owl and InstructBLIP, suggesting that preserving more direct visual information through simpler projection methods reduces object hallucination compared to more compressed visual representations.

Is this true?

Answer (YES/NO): YES